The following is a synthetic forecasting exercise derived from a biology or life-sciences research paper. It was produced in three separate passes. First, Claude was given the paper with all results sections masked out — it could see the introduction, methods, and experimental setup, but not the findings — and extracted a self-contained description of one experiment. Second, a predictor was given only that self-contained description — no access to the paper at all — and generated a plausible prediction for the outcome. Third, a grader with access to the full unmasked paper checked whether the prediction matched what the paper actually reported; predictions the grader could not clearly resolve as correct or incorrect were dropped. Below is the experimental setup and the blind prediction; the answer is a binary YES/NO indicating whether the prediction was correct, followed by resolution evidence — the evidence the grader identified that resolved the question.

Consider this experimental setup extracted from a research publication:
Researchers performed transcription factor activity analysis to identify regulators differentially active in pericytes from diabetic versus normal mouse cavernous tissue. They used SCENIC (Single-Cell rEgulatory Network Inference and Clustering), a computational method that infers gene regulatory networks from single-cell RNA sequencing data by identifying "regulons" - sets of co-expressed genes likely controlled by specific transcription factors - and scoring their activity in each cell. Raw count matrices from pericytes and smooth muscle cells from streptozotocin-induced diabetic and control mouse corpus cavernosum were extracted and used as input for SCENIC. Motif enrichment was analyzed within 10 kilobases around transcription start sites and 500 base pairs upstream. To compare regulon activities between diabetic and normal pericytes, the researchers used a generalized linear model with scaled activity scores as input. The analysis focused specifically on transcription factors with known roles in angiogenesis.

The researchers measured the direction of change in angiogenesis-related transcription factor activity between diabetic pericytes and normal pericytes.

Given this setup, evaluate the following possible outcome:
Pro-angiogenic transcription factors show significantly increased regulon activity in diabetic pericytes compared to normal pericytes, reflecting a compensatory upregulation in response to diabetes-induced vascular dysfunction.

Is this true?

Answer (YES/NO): NO